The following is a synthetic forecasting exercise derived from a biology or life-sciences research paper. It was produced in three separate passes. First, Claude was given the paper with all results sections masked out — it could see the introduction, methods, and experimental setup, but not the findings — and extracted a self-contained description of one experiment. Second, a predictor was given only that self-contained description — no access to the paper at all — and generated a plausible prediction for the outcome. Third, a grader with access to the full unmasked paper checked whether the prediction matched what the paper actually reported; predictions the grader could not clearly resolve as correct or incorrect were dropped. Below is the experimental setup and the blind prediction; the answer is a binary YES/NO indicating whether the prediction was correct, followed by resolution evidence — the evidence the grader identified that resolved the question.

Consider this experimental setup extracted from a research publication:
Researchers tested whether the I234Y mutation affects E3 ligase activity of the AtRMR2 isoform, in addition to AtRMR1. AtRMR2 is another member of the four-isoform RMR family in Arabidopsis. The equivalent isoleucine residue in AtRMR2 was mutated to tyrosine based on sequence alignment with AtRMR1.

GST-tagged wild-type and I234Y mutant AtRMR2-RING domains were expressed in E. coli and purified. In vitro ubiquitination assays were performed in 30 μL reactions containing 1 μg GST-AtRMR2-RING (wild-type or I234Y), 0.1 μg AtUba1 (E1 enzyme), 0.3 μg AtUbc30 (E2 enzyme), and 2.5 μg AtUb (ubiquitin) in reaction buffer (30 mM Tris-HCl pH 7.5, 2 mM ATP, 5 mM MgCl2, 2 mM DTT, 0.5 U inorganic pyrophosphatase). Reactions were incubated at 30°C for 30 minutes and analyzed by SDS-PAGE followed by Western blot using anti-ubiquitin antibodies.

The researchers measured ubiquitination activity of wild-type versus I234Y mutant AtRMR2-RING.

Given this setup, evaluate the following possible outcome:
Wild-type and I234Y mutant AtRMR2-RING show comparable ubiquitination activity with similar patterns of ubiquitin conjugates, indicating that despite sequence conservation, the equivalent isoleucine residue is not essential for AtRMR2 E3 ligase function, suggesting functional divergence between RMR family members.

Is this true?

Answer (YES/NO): NO